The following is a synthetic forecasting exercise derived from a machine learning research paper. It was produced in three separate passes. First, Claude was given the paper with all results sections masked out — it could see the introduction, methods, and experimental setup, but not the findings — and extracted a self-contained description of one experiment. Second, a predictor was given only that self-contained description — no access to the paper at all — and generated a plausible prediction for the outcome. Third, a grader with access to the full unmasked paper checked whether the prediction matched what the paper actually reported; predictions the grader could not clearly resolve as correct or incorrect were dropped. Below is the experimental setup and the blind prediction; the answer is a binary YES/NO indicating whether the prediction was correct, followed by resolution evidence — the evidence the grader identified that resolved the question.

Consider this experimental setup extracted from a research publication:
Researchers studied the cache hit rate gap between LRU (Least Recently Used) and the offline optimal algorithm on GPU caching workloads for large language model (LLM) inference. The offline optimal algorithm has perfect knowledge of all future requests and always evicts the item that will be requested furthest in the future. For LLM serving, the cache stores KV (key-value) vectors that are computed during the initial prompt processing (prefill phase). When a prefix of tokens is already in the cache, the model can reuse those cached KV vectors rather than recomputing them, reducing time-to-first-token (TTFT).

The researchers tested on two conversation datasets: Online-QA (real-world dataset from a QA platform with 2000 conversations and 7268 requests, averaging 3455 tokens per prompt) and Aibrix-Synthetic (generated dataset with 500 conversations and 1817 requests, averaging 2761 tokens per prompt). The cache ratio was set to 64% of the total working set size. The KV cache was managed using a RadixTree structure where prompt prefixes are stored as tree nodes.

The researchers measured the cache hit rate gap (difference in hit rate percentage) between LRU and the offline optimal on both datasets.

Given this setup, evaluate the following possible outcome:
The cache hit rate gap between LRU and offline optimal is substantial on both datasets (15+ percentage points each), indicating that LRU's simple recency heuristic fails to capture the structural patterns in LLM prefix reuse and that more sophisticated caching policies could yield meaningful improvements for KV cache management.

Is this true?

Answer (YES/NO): YES